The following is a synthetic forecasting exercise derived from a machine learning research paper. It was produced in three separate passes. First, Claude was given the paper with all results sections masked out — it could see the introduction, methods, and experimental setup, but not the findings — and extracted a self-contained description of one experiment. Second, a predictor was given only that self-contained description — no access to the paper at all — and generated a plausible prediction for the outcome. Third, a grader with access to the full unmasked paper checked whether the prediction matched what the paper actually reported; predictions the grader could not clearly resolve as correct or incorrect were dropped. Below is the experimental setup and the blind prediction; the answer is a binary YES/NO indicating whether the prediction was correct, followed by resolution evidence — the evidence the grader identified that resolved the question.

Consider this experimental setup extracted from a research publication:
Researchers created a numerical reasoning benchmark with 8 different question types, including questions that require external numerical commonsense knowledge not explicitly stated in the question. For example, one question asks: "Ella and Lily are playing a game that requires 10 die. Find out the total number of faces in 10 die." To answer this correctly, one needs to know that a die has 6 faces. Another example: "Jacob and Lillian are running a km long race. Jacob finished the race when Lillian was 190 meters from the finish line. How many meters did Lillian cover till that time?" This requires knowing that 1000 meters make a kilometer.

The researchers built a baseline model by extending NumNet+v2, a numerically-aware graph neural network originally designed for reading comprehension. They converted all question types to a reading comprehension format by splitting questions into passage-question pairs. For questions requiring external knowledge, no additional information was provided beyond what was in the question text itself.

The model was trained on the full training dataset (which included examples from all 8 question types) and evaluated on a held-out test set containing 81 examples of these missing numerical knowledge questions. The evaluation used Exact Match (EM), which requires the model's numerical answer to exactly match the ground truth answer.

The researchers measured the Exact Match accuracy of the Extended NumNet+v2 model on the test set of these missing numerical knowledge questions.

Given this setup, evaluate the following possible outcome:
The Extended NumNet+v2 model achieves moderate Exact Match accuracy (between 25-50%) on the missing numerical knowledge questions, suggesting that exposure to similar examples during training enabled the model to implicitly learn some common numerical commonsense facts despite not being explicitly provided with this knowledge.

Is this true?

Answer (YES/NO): NO